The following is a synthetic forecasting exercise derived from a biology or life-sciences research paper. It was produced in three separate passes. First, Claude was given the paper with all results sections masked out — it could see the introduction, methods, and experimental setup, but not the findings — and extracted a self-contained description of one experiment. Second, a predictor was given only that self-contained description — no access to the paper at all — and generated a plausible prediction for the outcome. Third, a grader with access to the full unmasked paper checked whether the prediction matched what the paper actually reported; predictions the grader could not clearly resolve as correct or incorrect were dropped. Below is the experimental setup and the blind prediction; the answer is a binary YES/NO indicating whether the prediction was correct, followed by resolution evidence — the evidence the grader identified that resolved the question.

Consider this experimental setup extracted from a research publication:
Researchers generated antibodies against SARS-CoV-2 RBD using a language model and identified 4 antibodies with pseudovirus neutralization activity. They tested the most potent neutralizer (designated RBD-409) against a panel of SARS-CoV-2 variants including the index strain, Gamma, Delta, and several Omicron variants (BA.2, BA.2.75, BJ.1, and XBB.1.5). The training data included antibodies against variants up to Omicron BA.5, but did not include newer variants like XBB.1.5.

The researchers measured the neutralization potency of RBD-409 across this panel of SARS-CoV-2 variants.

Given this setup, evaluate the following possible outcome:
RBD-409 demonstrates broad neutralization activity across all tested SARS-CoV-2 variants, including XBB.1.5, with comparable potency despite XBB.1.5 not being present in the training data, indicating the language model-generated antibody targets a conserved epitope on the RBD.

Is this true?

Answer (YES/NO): NO